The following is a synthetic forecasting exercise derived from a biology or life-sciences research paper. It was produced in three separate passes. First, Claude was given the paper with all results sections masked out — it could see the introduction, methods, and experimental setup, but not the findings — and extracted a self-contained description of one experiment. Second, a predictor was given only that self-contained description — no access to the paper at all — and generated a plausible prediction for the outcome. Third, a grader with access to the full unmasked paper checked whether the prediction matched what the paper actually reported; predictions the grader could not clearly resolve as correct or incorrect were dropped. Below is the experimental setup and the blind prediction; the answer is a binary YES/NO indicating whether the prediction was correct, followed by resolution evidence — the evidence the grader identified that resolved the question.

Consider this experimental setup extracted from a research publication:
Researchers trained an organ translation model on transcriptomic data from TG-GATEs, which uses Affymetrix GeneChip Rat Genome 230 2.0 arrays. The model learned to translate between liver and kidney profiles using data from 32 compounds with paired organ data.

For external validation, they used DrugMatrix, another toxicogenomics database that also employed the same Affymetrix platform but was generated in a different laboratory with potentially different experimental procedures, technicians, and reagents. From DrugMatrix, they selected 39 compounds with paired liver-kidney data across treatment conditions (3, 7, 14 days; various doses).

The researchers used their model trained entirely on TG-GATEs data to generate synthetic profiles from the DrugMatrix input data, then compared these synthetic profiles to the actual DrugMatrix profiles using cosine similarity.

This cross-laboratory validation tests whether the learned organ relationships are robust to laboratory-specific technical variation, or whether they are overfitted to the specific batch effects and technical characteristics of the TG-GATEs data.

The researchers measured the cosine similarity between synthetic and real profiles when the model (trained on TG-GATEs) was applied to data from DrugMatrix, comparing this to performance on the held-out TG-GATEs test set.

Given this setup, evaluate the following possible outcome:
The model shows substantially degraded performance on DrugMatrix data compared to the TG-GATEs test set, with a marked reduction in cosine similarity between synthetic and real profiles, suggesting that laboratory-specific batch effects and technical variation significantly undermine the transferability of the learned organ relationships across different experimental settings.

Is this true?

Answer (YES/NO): NO